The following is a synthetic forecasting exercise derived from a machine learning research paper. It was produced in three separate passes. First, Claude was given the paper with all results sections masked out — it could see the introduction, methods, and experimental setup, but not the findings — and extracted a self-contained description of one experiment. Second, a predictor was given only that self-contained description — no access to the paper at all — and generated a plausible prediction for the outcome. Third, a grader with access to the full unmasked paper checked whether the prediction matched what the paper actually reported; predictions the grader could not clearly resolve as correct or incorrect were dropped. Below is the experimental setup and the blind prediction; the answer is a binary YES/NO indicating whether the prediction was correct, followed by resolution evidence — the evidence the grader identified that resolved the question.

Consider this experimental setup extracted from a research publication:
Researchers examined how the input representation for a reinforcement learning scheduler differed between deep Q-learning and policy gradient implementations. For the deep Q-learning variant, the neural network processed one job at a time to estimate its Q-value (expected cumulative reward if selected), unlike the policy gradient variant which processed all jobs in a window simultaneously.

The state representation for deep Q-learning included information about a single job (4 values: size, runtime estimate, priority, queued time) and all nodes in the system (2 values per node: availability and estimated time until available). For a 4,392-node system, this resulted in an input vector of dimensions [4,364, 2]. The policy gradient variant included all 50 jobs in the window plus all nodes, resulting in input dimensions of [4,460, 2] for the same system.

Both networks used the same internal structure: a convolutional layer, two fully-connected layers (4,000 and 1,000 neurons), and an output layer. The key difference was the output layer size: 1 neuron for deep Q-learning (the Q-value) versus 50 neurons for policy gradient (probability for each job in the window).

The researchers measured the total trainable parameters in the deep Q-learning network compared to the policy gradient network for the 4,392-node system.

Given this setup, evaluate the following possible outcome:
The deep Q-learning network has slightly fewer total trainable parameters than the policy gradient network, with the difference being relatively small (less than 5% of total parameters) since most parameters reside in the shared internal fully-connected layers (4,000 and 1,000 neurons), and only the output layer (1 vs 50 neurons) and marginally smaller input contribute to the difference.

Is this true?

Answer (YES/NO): YES